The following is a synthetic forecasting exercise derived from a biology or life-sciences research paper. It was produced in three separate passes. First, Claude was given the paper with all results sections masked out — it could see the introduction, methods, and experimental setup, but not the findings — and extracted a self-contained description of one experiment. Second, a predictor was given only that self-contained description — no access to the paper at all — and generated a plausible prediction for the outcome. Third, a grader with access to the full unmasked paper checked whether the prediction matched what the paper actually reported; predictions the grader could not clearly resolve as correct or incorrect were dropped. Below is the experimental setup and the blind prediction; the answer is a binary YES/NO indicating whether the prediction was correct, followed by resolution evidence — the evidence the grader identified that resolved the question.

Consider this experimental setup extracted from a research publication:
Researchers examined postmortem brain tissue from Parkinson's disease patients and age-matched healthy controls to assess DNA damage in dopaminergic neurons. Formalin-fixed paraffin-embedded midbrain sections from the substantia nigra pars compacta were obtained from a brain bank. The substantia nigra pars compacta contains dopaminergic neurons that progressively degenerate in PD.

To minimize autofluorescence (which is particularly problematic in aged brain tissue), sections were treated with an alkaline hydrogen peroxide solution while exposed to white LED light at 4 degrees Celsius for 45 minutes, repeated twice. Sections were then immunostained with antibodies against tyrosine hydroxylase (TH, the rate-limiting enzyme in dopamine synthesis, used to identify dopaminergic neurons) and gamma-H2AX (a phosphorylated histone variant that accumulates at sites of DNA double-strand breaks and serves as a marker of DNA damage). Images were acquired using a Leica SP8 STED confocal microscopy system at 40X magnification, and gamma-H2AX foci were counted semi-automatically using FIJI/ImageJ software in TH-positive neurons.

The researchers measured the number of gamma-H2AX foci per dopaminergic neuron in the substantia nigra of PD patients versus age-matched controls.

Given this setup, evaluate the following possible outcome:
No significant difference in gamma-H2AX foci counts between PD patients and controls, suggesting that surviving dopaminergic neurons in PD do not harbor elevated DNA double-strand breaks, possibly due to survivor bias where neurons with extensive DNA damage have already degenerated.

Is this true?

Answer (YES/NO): NO